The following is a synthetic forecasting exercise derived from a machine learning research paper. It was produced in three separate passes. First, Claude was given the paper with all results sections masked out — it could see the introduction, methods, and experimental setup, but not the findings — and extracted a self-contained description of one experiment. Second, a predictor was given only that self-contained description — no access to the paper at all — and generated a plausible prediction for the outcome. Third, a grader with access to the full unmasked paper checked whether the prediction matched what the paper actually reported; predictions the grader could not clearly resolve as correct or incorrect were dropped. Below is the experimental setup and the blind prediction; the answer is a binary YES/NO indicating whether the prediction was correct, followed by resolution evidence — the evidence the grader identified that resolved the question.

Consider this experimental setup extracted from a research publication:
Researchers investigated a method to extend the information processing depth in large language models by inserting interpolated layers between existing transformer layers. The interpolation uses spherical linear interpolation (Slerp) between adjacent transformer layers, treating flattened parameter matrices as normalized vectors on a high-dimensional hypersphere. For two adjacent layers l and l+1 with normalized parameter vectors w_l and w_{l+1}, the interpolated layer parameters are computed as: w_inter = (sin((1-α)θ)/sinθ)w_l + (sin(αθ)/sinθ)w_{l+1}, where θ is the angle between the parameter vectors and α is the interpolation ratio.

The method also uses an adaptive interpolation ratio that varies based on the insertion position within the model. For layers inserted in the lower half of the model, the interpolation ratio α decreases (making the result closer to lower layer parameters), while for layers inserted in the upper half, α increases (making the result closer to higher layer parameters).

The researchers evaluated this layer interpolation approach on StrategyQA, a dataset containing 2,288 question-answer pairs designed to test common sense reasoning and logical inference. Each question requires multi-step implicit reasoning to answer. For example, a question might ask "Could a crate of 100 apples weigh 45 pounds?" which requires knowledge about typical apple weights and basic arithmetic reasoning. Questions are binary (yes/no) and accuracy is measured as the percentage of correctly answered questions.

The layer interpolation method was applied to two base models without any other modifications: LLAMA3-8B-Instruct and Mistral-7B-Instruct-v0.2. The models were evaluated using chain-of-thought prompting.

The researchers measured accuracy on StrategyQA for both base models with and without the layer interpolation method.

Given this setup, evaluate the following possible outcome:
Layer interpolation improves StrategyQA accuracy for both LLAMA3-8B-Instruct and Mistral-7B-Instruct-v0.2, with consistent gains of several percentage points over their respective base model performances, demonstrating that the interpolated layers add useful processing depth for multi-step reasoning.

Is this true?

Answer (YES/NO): NO